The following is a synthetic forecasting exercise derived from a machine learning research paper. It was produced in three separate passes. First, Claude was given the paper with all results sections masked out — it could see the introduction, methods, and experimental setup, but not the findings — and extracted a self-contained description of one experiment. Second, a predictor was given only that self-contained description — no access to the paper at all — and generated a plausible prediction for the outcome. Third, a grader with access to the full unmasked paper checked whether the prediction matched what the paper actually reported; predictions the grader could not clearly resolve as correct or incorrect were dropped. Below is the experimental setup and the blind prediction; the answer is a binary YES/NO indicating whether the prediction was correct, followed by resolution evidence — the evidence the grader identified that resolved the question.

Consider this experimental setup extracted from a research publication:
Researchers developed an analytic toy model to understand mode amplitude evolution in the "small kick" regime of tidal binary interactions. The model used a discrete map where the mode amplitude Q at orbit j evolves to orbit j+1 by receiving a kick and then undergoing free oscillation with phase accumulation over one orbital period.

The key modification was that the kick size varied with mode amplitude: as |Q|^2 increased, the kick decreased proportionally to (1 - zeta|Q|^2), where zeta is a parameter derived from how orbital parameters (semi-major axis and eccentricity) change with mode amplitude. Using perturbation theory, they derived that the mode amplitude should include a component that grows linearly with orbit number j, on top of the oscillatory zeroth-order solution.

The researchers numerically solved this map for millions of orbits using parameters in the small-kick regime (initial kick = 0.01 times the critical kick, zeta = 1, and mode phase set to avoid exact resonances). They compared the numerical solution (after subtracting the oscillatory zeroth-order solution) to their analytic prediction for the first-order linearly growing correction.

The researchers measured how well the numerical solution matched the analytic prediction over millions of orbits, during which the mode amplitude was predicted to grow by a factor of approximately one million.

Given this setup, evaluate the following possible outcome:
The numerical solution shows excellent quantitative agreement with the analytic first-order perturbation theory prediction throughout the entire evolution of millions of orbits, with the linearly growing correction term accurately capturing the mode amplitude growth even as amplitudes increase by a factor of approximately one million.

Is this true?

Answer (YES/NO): YES